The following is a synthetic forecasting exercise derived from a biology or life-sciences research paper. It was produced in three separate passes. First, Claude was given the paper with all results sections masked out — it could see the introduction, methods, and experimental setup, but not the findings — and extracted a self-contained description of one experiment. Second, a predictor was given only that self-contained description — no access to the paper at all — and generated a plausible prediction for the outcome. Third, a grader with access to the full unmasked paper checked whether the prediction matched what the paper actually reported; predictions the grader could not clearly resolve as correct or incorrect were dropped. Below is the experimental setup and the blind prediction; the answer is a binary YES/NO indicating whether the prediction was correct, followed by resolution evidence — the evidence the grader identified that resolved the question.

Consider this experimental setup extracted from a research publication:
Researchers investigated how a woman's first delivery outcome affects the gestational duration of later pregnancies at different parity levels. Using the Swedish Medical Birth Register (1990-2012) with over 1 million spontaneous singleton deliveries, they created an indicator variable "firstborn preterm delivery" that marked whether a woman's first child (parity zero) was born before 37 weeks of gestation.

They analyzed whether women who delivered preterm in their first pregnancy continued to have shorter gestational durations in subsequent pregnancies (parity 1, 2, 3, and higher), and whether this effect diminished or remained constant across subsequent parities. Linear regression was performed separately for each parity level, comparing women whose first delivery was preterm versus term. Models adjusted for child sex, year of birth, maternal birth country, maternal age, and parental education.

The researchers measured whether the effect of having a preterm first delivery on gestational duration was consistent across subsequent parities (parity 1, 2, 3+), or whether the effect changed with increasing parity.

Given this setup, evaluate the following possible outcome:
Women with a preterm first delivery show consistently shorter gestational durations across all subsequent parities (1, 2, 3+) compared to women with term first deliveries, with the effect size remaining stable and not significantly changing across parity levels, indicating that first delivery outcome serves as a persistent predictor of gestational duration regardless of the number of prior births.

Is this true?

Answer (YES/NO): NO